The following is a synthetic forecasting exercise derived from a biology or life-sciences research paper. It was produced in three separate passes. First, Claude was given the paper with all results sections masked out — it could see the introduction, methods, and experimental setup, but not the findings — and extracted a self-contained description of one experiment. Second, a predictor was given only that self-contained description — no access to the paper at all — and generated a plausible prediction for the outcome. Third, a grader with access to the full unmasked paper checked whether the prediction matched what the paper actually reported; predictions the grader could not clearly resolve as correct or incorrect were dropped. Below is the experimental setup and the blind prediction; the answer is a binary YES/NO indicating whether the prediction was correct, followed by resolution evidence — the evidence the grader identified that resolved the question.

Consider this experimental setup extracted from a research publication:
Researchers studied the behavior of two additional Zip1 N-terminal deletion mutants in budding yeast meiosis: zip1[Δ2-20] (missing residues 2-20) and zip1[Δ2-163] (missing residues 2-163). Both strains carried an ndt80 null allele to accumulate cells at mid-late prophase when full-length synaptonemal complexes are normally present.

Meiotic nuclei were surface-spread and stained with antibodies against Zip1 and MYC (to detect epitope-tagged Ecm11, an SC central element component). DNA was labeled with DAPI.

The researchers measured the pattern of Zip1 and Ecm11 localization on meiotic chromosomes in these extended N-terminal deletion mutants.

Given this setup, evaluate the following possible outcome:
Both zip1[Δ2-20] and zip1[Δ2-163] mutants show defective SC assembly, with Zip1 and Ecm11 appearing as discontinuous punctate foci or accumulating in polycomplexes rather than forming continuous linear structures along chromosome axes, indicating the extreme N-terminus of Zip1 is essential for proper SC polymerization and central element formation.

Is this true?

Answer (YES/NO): YES